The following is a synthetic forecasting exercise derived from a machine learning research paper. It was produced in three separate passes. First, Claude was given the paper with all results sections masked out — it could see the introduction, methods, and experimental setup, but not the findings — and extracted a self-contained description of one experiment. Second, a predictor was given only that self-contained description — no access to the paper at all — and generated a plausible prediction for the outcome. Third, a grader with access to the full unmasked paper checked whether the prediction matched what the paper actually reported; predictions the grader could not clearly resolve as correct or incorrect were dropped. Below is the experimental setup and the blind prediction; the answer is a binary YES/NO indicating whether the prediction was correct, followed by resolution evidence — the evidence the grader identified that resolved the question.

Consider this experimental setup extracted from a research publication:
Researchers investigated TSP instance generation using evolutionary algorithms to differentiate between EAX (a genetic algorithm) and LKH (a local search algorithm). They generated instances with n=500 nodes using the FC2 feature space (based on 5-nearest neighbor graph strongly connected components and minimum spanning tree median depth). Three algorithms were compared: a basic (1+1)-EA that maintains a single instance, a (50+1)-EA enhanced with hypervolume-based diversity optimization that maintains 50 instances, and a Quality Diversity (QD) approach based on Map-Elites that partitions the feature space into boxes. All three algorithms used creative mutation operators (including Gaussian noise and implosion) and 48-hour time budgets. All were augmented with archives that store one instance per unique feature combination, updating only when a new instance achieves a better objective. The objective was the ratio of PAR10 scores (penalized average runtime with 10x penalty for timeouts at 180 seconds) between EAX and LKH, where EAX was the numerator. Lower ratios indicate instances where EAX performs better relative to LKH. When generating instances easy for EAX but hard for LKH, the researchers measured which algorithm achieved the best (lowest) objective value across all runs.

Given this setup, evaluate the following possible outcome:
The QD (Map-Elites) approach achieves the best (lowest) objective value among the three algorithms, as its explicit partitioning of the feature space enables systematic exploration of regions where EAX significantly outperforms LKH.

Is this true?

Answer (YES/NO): NO